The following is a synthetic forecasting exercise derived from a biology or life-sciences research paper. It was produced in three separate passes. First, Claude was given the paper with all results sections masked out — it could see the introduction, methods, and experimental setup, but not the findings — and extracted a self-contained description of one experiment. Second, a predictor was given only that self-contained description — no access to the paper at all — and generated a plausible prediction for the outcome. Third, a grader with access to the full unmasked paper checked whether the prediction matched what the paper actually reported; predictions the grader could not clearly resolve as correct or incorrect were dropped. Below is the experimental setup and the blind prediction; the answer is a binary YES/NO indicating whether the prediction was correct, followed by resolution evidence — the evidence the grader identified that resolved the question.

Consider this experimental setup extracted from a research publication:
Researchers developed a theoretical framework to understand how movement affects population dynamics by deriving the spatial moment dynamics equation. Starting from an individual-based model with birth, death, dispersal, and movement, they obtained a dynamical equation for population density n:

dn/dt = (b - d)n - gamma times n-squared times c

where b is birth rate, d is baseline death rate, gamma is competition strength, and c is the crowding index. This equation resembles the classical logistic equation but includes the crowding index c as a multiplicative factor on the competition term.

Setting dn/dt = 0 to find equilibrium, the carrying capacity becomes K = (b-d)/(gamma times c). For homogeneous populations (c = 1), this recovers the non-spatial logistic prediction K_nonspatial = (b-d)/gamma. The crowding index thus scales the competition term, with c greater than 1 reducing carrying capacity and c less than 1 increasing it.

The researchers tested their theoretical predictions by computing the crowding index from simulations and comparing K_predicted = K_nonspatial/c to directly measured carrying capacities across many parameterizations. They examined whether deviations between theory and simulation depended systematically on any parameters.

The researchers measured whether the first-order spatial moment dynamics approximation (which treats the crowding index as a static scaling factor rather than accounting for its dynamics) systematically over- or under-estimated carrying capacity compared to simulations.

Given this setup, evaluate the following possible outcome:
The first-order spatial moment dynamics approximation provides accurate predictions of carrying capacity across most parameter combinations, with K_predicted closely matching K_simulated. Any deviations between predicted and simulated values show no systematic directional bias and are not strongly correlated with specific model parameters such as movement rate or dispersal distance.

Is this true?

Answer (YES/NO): YES